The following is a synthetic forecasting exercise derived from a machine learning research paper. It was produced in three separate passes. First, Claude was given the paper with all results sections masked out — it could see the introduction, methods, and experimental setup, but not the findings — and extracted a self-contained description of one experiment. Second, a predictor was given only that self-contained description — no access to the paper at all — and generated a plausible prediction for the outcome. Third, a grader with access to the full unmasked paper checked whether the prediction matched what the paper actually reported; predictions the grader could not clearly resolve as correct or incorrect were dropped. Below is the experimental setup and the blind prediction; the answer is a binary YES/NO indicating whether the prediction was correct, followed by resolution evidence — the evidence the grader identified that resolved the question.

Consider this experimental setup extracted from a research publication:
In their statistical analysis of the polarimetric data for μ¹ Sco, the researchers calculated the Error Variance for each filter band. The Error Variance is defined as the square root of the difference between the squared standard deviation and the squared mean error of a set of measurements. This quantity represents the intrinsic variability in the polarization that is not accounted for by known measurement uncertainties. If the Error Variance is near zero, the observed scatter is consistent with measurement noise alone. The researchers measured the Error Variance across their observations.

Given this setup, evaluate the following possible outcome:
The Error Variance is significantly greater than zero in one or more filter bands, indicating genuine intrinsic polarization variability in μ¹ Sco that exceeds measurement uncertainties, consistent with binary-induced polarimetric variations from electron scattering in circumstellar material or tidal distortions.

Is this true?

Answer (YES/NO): NO